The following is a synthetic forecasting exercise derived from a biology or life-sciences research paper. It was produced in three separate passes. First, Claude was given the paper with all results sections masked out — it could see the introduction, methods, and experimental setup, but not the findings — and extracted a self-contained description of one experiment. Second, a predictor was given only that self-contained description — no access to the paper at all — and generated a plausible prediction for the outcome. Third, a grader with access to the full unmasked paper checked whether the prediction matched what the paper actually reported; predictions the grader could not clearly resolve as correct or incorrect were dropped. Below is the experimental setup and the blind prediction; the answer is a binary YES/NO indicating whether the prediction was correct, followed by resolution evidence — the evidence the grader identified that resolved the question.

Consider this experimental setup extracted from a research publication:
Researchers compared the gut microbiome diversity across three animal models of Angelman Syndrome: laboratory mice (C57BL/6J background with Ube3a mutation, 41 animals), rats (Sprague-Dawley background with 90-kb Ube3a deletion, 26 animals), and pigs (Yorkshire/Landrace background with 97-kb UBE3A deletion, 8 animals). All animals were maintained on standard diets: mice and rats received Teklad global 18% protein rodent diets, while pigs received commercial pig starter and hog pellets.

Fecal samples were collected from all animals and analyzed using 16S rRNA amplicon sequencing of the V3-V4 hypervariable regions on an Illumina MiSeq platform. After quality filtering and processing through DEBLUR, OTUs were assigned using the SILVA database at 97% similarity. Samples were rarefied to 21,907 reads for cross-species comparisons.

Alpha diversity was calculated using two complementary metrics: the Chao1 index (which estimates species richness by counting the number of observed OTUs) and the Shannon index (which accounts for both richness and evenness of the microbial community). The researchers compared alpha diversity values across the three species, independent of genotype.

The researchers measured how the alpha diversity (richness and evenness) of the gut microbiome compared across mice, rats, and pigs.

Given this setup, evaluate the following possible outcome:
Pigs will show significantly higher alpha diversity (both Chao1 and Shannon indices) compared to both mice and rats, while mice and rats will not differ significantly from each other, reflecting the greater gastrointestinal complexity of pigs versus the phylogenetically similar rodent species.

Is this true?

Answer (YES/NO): NO